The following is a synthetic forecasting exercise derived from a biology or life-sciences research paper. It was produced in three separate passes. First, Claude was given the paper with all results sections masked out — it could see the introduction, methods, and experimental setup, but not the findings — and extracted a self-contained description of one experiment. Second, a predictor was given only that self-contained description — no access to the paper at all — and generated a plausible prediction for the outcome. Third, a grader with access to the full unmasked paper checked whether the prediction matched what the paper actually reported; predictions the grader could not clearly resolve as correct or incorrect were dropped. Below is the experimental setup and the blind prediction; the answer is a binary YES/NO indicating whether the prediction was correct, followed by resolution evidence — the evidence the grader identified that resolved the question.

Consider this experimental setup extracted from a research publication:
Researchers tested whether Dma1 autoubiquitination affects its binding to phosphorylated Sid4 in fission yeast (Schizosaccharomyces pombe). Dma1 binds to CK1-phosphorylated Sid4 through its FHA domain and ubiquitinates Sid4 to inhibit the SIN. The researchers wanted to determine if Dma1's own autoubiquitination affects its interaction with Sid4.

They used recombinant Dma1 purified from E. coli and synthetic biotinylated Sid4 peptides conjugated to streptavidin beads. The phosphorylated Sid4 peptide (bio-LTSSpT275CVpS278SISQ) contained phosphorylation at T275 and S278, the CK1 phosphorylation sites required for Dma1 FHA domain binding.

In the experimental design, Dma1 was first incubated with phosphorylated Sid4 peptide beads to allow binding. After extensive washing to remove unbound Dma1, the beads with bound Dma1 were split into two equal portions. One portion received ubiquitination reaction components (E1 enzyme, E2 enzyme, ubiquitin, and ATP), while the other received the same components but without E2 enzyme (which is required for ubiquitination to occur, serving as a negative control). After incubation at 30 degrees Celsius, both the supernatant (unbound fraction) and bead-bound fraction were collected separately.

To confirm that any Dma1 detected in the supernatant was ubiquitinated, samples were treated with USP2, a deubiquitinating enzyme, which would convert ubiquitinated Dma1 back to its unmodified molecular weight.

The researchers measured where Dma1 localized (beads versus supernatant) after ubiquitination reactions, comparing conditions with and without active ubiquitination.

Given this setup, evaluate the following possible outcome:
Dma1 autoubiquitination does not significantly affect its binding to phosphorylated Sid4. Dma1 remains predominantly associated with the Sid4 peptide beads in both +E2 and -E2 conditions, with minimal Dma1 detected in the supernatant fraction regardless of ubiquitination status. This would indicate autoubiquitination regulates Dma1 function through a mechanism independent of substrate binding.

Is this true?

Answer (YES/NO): NO